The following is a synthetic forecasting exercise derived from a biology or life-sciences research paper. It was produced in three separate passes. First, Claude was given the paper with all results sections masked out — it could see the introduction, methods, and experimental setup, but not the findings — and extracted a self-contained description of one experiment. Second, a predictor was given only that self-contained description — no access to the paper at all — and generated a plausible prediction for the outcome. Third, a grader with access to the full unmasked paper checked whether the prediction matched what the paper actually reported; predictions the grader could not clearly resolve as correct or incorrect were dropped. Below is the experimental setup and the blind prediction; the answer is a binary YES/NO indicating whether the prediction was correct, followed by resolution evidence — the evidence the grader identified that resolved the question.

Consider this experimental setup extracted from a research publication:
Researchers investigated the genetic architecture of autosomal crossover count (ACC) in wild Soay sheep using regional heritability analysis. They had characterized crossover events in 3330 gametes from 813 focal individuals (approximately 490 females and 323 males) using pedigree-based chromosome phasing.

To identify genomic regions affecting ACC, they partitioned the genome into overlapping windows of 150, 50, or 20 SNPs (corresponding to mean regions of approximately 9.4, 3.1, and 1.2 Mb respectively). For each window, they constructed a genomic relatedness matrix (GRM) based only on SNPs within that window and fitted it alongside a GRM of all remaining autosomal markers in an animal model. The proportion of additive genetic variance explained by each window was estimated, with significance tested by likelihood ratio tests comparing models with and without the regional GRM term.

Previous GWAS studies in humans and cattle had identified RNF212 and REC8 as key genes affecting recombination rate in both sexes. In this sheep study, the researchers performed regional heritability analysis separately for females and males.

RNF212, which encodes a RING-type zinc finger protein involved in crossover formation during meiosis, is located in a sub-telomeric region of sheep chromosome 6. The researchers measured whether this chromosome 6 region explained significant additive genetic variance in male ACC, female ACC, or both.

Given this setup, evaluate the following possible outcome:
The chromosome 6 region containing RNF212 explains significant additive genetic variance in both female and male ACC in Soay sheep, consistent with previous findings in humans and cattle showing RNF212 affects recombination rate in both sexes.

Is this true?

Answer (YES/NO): NO